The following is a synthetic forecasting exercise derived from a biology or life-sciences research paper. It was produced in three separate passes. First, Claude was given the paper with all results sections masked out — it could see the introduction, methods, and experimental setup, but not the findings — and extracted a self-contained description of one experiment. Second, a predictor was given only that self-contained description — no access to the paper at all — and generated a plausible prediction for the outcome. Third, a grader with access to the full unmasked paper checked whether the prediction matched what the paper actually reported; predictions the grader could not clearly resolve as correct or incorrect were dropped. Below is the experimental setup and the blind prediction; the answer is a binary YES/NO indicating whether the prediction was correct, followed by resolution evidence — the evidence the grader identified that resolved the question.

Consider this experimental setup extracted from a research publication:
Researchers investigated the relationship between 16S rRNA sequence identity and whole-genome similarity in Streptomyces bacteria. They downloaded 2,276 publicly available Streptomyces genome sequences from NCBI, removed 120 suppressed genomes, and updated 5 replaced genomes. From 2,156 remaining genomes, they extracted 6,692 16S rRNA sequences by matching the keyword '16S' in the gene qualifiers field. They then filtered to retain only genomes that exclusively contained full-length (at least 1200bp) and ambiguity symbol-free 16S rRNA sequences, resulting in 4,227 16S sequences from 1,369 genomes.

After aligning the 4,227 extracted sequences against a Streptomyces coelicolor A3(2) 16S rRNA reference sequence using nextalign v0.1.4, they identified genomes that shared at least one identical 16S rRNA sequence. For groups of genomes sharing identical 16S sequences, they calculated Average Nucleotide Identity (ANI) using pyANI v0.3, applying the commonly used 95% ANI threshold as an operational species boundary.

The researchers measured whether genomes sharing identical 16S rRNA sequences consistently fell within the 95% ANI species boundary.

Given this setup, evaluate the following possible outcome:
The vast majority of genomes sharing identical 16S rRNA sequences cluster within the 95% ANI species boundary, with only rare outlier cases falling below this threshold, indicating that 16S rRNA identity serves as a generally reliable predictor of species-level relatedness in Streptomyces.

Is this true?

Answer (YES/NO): NO